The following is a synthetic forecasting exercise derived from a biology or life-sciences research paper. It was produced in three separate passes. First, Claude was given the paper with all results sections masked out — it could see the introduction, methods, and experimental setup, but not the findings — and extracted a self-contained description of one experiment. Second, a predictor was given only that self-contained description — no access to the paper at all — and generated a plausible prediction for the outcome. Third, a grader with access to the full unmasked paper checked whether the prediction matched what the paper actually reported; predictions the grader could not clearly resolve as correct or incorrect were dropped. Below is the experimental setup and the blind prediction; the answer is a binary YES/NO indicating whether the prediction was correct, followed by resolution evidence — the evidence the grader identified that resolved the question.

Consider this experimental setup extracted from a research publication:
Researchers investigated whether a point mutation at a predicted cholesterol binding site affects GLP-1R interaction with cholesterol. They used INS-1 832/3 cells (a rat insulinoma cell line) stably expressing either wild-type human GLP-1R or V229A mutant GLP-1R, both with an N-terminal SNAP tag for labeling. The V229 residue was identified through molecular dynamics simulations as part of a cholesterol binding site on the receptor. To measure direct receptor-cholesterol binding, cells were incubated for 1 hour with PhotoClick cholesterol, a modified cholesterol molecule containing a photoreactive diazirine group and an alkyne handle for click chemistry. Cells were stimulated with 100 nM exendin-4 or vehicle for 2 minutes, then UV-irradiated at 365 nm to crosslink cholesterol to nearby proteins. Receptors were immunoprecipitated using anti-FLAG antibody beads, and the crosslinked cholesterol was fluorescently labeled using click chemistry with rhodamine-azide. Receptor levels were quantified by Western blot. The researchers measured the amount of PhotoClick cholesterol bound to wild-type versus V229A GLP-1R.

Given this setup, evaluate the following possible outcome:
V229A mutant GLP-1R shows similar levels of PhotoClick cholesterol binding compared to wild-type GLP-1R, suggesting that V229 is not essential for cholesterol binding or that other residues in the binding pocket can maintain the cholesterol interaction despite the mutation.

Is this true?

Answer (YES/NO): NO